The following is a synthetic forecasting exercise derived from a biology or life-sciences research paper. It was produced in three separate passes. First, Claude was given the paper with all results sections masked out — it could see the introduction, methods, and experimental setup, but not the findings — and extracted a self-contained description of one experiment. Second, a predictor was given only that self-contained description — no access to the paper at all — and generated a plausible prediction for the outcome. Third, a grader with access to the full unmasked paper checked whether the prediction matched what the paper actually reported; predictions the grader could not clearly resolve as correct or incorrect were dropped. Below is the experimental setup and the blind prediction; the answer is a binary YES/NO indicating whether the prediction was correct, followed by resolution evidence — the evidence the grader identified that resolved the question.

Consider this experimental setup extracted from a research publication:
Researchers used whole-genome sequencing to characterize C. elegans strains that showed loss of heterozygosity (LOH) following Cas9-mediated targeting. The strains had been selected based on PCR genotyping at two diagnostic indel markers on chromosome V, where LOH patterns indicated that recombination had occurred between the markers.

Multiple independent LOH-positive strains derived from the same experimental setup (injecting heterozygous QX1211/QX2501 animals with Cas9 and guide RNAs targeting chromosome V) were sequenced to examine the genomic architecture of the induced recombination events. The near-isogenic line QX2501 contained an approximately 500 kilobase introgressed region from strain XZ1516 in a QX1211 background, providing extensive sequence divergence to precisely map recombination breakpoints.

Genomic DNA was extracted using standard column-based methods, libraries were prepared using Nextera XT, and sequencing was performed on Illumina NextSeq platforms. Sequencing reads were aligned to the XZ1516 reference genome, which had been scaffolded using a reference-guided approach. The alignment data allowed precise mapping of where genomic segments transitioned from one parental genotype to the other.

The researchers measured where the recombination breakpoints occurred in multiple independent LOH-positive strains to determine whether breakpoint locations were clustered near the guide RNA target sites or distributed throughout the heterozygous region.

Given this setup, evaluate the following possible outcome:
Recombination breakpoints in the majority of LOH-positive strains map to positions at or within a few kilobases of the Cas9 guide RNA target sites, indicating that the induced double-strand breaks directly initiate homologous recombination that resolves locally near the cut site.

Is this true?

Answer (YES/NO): YES